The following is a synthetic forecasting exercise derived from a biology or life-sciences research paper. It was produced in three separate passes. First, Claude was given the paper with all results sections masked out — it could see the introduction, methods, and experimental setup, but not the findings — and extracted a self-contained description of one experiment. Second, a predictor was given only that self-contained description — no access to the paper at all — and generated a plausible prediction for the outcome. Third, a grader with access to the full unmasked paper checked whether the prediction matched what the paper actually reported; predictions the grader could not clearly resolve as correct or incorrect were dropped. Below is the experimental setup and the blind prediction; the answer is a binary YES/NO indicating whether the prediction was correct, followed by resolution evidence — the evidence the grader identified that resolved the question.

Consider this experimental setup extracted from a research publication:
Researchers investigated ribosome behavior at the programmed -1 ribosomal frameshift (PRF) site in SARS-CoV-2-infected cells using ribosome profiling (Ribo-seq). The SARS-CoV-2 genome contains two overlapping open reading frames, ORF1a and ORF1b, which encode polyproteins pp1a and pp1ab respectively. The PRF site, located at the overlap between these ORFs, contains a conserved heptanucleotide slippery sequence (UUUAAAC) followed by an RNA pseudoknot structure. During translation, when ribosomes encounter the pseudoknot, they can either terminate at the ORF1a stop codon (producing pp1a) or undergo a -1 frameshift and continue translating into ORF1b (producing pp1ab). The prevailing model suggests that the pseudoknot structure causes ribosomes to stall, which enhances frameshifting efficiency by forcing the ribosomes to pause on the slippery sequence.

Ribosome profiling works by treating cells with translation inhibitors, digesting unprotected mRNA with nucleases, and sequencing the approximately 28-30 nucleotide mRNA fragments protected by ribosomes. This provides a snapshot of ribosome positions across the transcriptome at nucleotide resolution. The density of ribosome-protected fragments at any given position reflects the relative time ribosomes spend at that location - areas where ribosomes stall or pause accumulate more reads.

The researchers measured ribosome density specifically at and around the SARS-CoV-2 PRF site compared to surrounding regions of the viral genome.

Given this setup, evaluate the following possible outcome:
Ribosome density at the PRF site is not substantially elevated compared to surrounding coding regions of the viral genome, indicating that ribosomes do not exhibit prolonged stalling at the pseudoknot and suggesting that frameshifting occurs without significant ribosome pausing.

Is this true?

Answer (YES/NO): YES